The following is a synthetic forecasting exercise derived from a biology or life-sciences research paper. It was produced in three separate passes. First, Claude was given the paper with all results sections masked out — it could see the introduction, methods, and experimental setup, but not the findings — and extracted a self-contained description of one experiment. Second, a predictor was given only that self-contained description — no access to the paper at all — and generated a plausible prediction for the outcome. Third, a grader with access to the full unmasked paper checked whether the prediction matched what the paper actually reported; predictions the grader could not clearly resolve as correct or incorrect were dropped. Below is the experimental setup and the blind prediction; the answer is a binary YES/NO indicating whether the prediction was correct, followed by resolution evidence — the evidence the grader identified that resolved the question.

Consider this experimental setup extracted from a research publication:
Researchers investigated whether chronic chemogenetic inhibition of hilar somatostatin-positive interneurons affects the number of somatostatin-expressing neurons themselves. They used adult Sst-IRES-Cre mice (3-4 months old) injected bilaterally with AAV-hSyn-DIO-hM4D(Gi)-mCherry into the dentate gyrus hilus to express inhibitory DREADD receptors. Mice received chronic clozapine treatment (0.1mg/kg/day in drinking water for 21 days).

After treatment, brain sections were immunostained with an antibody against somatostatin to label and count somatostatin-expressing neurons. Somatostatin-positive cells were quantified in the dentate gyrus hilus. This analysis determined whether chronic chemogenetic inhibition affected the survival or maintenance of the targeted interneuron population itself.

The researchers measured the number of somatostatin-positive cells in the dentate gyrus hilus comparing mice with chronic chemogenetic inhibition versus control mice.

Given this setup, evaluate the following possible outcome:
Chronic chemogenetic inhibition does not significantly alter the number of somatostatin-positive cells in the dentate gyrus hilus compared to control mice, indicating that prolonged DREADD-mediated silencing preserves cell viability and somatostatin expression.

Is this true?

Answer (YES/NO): NO